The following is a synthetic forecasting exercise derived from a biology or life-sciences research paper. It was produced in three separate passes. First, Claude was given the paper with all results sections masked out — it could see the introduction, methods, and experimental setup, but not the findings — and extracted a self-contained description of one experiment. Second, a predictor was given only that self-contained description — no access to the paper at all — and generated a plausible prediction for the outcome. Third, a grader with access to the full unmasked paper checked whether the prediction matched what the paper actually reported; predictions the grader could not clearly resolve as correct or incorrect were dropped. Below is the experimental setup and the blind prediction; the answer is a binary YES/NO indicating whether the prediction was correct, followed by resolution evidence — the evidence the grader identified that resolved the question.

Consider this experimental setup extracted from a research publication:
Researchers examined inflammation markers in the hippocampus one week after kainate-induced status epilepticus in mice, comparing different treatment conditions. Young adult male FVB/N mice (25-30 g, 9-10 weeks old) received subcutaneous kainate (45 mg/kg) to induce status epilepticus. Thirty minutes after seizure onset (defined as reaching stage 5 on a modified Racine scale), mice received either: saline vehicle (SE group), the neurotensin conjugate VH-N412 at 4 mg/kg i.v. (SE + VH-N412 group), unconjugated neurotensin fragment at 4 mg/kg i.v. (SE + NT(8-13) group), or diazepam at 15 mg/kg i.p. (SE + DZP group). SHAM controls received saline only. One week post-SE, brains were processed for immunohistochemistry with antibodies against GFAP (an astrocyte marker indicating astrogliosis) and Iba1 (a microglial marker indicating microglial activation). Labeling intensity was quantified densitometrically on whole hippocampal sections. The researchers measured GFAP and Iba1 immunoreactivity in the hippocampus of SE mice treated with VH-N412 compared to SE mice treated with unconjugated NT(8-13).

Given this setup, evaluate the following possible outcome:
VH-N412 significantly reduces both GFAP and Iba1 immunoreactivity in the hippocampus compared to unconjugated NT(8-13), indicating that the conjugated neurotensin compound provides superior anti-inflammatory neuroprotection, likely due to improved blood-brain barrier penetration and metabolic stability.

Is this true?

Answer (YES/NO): YES